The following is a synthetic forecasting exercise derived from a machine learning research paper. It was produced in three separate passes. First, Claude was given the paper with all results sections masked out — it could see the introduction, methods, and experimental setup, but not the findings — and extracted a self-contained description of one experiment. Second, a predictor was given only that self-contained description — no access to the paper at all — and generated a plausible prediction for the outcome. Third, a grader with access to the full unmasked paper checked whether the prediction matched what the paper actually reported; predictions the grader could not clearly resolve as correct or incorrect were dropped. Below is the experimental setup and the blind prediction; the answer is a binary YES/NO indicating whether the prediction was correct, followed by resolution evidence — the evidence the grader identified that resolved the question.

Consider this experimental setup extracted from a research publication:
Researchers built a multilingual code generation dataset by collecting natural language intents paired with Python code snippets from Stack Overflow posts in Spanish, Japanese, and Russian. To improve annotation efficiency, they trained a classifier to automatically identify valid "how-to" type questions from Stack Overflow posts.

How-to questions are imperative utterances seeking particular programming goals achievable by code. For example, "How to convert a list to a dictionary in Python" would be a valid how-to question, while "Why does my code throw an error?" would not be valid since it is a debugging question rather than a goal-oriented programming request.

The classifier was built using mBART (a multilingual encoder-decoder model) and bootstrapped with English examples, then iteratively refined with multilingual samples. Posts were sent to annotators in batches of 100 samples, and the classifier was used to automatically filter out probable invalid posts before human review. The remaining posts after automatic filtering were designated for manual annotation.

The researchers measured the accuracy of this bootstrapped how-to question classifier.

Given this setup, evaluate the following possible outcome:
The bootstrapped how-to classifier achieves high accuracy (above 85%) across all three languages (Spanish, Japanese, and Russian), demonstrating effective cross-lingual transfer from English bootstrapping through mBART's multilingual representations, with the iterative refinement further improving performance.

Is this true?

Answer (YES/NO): NO